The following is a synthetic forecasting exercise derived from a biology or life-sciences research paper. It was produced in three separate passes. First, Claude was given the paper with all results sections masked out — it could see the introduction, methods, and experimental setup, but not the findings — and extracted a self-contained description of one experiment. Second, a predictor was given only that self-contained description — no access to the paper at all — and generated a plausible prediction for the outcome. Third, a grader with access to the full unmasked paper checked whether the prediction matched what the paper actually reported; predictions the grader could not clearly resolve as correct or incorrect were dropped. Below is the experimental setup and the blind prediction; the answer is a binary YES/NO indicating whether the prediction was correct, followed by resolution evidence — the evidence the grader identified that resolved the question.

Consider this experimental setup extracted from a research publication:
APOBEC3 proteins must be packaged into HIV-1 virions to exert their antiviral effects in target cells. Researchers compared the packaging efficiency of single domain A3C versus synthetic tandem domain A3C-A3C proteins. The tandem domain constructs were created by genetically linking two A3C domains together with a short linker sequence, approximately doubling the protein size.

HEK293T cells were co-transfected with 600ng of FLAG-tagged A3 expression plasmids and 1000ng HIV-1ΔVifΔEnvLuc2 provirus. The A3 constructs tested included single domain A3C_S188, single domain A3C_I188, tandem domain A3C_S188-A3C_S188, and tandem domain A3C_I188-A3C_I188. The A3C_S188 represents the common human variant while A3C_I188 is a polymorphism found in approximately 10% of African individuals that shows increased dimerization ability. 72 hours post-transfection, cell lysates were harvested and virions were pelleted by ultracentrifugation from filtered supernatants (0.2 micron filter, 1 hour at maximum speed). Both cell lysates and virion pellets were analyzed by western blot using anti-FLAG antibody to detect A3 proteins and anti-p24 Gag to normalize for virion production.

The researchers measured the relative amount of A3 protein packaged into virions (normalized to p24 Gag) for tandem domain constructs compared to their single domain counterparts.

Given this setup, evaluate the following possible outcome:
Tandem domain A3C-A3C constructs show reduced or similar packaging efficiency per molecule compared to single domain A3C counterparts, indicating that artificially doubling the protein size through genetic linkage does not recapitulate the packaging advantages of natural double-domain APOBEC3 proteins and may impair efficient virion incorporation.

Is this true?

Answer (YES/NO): NO